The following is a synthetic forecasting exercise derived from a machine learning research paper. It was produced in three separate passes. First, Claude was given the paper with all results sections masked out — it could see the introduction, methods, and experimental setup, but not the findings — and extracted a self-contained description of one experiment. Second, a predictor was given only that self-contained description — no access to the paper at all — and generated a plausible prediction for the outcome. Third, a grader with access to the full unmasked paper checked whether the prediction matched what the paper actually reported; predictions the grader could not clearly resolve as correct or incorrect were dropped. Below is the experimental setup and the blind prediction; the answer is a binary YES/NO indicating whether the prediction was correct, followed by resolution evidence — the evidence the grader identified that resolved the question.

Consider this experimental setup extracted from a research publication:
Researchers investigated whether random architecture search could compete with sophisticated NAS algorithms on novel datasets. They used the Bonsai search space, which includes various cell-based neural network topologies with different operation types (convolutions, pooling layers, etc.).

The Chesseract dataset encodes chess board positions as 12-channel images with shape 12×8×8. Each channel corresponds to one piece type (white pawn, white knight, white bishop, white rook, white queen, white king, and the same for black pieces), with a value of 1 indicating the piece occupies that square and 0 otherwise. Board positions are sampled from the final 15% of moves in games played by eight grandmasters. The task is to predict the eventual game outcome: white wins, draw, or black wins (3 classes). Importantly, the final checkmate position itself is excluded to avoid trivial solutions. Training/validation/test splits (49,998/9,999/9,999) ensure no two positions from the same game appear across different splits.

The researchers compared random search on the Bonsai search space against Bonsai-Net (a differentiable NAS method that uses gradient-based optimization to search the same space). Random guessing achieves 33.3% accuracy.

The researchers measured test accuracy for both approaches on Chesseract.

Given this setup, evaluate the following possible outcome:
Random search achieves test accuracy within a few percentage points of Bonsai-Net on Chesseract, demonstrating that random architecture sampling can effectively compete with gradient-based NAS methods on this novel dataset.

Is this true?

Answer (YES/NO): NO